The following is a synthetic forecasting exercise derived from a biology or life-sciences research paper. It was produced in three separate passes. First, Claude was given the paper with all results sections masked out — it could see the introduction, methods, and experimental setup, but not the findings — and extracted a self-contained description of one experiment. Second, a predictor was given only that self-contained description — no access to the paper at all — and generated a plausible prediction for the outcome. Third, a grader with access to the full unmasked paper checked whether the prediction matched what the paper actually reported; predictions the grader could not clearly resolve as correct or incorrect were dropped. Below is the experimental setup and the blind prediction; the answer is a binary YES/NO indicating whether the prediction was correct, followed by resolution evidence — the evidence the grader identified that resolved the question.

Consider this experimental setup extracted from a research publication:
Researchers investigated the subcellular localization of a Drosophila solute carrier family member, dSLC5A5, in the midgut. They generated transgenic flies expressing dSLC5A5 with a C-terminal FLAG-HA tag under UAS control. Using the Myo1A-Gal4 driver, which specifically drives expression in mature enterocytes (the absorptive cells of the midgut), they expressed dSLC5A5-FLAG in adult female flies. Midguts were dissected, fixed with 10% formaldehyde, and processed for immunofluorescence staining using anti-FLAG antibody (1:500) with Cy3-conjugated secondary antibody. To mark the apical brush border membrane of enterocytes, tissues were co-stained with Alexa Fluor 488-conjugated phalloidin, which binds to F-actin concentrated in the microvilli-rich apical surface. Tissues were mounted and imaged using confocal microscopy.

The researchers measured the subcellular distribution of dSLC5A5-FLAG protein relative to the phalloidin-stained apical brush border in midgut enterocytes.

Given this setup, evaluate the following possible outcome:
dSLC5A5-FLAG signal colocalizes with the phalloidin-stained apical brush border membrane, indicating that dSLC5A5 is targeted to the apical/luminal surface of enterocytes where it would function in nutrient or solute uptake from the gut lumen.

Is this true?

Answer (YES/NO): YES